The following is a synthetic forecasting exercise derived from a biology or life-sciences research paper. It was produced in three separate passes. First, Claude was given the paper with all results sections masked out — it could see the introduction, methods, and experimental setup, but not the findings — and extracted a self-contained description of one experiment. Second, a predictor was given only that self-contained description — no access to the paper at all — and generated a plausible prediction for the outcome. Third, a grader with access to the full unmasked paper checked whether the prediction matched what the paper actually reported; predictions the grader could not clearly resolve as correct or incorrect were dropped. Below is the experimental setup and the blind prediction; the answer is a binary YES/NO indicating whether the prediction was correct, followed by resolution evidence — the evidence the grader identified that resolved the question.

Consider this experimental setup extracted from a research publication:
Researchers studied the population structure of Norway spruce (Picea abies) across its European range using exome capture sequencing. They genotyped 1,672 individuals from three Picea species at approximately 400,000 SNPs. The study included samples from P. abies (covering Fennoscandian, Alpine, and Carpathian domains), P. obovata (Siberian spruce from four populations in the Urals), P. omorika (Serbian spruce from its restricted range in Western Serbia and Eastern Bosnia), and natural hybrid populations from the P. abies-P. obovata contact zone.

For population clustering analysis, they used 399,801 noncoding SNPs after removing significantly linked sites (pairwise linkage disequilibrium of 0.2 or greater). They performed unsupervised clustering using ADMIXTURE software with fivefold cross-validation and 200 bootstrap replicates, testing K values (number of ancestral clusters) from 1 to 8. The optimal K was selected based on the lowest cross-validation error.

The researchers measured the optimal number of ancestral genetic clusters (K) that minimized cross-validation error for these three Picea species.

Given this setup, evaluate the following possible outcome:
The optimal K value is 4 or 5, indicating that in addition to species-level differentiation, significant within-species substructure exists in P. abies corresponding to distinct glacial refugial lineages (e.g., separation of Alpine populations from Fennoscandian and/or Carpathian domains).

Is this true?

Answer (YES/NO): YES